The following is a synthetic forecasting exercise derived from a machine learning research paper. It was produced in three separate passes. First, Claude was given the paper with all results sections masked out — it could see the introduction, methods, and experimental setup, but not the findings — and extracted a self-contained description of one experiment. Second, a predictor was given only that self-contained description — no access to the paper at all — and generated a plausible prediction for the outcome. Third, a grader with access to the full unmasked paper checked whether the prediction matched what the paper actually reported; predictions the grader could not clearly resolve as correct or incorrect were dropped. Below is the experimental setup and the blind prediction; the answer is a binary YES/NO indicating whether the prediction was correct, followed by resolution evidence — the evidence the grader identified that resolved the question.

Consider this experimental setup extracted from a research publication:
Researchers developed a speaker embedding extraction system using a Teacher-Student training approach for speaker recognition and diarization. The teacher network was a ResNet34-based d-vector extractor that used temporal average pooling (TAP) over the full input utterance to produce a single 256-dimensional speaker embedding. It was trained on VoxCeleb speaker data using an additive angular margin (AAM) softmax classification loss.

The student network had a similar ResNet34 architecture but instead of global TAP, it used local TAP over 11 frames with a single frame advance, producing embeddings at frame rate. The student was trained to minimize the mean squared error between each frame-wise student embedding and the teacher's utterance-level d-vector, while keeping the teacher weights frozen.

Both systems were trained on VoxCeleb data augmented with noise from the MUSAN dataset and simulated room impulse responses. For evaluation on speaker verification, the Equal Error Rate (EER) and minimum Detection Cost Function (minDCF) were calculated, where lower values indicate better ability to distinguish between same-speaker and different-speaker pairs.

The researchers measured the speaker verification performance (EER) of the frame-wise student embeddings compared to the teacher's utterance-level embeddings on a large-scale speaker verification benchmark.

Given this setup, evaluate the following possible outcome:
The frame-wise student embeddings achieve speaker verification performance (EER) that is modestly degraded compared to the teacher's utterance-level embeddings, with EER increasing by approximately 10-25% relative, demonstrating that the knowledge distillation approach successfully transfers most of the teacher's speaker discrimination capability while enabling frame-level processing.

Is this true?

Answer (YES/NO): NO